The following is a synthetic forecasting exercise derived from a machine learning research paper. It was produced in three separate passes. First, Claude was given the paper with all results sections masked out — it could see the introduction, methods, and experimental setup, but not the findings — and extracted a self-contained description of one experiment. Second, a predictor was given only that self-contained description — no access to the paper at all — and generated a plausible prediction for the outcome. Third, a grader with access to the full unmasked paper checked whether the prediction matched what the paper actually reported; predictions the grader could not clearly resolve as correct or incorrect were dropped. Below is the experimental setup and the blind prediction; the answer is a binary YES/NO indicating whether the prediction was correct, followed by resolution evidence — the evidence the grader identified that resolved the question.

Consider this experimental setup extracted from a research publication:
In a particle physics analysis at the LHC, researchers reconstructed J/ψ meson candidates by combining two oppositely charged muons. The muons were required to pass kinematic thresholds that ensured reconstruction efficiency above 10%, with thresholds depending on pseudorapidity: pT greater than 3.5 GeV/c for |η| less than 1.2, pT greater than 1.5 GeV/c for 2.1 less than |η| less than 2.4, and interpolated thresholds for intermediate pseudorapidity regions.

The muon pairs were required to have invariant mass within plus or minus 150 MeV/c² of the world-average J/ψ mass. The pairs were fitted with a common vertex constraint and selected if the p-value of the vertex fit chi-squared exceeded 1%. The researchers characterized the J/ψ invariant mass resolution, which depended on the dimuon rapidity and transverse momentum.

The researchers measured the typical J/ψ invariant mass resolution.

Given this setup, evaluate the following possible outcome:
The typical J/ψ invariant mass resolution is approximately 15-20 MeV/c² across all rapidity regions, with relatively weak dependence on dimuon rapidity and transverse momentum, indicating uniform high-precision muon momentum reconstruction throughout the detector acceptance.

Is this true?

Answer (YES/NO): NO